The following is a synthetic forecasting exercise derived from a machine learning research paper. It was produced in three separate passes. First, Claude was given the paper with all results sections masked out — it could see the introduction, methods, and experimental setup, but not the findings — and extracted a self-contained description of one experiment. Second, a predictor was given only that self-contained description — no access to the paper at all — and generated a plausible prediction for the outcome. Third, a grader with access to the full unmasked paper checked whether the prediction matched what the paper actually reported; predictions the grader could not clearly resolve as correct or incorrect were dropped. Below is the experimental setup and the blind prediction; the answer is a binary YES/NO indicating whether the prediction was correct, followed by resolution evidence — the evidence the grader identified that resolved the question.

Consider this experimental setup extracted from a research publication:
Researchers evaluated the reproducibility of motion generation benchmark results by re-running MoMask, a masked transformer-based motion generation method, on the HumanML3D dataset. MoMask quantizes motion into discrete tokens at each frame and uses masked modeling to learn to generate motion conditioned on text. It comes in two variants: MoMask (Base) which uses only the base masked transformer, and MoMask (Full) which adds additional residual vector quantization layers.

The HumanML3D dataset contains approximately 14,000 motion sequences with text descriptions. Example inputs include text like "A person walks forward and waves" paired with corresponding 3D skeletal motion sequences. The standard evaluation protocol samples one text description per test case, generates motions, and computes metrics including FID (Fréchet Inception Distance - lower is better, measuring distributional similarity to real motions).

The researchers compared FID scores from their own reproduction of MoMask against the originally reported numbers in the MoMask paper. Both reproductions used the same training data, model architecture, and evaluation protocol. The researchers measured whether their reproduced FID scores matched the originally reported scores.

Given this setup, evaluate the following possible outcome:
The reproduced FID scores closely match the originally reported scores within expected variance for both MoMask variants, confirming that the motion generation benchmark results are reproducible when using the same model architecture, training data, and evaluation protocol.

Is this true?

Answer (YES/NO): NO